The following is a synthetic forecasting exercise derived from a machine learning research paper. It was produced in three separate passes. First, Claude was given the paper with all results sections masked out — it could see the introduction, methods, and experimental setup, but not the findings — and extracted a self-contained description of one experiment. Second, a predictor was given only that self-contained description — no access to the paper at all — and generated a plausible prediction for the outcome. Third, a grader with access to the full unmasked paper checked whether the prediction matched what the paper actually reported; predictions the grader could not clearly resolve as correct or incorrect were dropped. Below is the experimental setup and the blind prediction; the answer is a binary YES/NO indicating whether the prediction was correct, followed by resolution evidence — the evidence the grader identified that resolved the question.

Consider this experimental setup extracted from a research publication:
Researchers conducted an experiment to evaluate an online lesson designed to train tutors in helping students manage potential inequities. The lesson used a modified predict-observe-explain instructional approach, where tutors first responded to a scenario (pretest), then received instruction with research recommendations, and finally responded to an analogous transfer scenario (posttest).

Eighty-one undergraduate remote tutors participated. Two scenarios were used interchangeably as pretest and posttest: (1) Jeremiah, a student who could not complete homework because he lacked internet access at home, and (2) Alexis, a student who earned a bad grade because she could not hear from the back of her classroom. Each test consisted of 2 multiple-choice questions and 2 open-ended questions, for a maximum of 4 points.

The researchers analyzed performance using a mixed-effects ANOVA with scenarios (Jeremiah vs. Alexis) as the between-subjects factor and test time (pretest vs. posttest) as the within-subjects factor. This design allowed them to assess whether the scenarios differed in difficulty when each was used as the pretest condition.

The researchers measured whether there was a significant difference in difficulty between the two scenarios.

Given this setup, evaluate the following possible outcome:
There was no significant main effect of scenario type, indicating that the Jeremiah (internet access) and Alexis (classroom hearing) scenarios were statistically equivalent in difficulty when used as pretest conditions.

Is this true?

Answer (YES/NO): YES